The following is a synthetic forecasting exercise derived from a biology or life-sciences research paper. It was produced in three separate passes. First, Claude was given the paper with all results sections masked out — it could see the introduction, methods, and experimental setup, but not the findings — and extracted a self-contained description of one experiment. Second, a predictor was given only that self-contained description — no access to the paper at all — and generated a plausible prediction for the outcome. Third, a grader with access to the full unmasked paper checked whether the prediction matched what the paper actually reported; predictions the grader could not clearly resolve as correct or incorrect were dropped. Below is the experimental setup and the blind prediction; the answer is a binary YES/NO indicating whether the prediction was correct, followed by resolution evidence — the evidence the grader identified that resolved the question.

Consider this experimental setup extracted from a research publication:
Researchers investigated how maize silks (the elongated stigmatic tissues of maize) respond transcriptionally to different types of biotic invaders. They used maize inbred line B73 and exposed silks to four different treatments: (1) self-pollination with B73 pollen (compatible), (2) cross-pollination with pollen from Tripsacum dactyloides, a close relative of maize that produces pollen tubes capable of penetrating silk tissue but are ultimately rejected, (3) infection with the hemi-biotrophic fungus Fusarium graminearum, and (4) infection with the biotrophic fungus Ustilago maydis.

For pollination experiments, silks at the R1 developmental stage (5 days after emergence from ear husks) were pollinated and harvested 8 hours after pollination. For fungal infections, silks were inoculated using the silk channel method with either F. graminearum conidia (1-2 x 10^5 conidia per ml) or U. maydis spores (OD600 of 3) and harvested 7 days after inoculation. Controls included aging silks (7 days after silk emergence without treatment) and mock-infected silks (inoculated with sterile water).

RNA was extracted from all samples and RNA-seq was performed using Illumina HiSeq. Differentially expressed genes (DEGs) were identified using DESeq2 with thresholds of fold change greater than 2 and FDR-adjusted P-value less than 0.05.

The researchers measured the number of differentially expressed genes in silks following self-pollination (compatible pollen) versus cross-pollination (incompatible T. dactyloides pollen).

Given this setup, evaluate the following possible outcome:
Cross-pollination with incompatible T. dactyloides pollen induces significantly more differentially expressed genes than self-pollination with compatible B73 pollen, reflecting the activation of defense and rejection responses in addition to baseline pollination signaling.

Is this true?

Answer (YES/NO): YES